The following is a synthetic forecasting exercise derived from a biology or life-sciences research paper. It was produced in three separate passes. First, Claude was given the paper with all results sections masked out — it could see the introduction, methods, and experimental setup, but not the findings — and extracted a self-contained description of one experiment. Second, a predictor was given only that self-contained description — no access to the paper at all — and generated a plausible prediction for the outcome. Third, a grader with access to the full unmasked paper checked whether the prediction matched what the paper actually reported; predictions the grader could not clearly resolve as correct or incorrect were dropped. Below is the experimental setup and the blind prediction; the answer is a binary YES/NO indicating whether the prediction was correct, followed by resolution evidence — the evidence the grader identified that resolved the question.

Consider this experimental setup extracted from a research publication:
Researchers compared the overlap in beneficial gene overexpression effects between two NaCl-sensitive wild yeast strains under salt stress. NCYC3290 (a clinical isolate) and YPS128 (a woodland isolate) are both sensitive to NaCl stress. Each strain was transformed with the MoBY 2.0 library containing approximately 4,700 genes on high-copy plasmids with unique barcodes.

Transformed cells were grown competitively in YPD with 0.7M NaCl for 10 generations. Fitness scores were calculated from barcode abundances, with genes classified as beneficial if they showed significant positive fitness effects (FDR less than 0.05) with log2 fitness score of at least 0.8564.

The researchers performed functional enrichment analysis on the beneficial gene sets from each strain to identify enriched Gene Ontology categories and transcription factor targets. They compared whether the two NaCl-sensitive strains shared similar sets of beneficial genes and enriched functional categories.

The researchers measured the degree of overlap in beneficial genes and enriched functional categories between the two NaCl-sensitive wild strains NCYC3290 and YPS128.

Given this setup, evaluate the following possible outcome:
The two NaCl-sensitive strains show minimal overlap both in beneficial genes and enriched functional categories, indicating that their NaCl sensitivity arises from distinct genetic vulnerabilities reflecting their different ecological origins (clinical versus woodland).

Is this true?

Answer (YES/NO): NO